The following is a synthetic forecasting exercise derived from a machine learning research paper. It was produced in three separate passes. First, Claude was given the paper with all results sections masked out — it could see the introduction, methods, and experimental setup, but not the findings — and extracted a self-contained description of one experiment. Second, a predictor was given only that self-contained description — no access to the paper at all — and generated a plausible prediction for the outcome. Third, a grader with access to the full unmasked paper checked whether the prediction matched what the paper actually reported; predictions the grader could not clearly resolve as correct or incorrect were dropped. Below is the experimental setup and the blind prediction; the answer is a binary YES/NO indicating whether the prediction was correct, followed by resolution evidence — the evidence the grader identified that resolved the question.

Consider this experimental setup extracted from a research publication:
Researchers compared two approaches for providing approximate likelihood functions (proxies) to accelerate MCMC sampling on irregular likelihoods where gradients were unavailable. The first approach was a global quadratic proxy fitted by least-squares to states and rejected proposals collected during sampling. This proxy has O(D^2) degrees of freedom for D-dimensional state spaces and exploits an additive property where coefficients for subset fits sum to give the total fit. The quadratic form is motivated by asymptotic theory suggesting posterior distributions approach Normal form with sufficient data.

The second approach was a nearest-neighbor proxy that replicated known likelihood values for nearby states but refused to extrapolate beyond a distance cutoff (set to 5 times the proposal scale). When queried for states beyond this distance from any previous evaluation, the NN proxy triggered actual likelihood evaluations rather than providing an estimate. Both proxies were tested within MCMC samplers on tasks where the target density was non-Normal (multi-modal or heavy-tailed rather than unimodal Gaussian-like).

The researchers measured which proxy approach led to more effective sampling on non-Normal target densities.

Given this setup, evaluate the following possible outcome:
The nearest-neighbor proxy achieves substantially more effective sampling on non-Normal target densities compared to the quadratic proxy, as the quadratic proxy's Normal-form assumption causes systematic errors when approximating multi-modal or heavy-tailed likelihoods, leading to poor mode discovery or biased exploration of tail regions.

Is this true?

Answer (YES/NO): NO